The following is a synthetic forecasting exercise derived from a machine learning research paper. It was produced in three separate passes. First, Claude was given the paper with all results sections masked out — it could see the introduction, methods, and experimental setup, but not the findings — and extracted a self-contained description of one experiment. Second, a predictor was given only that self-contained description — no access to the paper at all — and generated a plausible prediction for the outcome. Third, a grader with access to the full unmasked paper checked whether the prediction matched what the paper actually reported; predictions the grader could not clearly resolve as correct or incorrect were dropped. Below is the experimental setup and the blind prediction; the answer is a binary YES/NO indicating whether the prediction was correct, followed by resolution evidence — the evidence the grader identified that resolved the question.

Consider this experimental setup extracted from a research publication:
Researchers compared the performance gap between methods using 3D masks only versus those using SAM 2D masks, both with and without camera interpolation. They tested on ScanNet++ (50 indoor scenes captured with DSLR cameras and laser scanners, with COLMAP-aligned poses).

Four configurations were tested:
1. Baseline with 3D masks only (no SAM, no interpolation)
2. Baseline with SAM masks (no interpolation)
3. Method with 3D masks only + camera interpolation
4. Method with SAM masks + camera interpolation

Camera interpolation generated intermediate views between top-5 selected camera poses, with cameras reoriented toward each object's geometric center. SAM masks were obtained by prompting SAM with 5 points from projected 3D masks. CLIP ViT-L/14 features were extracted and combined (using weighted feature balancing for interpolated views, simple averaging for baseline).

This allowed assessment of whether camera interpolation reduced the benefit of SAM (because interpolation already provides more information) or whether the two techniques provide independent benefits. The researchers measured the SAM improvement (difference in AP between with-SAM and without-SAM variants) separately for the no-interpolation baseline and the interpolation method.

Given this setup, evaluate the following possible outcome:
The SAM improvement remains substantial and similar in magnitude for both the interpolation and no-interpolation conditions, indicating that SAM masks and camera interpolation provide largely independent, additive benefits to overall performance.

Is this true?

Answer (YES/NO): YES